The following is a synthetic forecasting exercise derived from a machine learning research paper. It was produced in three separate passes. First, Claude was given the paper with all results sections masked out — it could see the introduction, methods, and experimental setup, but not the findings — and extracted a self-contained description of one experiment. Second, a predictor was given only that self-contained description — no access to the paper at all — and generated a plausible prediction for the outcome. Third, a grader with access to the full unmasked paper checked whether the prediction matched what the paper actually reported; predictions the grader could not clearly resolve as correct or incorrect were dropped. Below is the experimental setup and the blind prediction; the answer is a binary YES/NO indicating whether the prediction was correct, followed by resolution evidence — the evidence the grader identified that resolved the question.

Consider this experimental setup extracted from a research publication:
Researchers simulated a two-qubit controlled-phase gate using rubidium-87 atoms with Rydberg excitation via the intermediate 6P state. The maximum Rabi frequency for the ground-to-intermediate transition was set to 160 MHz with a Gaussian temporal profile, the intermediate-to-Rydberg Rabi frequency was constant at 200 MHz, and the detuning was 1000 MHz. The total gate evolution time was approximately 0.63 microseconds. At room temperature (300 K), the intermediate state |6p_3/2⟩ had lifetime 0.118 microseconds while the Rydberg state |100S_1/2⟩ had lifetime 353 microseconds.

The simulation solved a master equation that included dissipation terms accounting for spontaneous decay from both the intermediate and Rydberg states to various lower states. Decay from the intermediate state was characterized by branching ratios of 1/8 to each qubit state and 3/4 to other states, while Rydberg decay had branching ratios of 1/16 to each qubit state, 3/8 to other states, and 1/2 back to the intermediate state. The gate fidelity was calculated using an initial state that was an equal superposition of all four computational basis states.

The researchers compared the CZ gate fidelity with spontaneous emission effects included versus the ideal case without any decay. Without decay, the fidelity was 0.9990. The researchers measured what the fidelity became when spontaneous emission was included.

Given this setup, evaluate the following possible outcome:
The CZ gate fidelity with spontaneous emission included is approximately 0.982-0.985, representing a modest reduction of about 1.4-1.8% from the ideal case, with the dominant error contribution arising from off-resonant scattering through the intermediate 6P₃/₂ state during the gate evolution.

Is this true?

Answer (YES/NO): NO